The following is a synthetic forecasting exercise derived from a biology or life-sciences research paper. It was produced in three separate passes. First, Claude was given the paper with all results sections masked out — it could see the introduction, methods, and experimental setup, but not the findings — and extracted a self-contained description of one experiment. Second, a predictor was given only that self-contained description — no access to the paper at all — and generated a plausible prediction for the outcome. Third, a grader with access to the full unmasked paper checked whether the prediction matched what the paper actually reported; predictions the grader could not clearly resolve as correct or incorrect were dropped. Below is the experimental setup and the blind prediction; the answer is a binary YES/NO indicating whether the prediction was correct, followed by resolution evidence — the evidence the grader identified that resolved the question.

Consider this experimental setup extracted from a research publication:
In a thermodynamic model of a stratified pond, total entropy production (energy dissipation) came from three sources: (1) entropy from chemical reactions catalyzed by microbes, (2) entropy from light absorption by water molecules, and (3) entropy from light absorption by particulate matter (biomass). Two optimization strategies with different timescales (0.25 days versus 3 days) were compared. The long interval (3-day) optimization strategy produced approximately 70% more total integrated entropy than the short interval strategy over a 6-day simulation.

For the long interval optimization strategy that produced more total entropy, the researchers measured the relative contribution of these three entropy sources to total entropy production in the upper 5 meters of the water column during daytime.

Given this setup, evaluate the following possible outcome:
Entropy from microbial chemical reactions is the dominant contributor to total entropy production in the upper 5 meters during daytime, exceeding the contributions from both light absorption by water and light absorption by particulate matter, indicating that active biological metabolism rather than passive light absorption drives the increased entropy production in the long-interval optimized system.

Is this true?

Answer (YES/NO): NO